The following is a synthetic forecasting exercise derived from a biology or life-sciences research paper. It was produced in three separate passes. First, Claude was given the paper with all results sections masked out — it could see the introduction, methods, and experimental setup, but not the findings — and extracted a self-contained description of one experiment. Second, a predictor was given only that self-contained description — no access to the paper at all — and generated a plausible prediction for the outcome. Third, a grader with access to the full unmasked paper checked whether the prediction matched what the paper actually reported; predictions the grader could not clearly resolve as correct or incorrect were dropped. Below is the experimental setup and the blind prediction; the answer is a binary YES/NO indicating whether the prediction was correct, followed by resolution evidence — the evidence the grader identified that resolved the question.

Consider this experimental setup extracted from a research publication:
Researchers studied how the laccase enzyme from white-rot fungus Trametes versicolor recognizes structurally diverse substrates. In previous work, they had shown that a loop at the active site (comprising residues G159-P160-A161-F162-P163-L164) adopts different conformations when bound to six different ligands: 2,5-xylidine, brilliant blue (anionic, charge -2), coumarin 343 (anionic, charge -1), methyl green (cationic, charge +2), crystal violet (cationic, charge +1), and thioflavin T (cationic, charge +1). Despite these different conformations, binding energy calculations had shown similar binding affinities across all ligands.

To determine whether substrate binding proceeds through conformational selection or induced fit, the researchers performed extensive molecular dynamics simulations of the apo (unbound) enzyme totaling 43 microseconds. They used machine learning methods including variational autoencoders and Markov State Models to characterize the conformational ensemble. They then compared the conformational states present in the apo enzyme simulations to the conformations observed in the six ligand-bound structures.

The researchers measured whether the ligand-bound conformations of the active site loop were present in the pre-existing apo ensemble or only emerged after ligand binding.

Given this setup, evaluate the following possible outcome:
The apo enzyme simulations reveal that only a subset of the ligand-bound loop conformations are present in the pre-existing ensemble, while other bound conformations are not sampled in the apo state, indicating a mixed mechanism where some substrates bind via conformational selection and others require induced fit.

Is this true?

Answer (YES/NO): NO